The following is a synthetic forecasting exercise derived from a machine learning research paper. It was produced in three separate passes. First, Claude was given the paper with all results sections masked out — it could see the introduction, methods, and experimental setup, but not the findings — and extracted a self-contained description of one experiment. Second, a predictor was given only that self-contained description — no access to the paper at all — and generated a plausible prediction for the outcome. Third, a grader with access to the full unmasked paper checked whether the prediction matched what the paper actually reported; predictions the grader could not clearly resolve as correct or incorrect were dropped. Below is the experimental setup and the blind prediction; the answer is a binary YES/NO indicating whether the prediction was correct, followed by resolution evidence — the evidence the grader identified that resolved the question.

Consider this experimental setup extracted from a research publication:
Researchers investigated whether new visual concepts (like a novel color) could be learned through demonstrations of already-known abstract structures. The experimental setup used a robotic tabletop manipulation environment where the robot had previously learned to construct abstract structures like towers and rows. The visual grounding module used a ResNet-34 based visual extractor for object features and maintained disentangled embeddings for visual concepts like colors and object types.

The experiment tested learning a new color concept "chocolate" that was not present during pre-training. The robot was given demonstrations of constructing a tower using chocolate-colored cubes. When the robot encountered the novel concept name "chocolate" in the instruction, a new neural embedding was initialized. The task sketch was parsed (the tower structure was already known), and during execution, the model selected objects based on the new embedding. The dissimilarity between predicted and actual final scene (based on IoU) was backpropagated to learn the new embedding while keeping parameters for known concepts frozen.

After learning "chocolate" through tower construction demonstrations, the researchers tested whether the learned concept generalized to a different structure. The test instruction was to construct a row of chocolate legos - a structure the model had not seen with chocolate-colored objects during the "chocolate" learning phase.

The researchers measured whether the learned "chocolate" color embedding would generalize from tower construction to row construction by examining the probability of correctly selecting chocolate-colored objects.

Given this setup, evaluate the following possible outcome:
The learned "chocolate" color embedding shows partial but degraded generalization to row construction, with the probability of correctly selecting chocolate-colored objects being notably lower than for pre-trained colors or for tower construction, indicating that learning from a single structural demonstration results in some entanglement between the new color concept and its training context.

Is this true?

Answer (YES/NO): NO